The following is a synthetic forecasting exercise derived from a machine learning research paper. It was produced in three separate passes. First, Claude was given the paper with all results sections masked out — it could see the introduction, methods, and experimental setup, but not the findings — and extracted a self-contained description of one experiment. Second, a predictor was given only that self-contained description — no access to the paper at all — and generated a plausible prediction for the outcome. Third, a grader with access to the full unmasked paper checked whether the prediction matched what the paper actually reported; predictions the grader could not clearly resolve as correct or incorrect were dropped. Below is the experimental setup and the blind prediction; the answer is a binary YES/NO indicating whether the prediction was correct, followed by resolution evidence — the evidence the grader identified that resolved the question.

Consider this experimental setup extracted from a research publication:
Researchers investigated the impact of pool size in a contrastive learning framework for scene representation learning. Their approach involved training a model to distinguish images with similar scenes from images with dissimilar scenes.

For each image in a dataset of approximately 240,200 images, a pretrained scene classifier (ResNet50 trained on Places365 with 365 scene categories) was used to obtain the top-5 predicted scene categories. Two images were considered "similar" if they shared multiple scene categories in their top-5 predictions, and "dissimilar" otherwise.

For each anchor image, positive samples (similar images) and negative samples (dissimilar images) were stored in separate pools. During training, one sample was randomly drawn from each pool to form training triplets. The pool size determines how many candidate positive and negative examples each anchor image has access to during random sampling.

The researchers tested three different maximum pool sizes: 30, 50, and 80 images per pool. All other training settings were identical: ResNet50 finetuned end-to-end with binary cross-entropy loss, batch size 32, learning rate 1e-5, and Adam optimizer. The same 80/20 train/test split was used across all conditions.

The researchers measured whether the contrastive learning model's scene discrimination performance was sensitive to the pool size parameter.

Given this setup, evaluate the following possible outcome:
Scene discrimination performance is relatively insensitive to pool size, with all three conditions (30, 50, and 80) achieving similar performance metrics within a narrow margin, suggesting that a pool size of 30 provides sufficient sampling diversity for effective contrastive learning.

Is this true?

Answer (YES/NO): YES